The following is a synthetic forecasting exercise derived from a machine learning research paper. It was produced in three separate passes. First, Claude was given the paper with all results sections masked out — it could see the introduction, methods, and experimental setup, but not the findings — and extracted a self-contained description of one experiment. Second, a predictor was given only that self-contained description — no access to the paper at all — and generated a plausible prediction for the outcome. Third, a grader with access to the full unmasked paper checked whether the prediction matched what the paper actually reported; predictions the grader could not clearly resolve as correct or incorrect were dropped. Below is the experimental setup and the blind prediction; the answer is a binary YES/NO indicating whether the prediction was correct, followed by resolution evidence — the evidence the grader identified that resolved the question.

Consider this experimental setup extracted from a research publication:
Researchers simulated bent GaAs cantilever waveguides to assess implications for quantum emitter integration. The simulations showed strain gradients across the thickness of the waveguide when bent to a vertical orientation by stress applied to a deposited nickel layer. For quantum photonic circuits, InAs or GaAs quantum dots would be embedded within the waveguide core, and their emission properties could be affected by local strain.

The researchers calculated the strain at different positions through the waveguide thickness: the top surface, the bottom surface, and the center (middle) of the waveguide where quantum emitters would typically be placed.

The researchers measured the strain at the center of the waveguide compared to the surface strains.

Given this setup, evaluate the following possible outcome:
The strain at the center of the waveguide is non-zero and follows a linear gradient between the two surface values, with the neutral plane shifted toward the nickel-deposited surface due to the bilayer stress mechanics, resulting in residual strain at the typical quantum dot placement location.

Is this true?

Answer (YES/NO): NO